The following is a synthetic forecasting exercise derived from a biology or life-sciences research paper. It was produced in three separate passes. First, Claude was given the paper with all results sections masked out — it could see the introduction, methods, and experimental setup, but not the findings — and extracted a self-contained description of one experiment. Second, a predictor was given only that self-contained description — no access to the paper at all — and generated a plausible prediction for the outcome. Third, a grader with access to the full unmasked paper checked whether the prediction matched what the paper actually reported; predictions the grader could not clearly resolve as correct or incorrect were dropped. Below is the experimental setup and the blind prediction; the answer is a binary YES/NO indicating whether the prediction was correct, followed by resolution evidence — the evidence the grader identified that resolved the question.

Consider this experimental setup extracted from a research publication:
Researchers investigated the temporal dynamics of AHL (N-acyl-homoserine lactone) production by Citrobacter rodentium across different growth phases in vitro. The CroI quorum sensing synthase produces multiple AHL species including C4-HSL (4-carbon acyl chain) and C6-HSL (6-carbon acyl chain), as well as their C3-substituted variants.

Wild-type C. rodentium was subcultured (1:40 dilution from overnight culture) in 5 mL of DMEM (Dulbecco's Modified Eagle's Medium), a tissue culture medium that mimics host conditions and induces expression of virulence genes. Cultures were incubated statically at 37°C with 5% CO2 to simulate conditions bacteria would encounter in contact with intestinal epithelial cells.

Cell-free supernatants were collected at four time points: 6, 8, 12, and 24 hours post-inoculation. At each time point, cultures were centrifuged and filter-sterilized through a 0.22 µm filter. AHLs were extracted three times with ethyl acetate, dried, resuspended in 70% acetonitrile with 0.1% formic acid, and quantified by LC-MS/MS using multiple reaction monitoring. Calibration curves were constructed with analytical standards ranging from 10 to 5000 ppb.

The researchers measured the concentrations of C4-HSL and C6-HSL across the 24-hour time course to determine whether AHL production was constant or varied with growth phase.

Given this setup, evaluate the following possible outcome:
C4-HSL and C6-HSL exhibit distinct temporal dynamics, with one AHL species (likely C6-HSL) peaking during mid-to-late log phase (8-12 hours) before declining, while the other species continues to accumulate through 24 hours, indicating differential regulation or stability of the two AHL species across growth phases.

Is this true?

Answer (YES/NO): NO